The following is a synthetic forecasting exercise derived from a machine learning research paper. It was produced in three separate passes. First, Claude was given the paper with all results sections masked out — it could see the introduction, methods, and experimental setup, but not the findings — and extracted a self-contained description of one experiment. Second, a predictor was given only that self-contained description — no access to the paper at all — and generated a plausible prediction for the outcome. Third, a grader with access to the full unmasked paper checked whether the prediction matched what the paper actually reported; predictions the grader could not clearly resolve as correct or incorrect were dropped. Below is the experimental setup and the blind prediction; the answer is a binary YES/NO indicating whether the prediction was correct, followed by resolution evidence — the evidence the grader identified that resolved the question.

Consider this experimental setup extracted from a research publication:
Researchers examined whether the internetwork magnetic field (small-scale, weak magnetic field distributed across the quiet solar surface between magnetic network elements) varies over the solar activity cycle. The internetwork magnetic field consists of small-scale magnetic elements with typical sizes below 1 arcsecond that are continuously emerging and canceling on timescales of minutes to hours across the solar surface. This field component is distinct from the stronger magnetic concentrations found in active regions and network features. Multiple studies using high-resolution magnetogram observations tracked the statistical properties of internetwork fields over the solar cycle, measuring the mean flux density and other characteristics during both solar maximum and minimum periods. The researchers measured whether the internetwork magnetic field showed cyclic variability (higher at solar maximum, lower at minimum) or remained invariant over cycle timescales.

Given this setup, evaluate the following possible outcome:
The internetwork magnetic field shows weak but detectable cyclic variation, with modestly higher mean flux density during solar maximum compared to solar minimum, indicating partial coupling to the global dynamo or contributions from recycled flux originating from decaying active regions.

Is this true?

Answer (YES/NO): NO